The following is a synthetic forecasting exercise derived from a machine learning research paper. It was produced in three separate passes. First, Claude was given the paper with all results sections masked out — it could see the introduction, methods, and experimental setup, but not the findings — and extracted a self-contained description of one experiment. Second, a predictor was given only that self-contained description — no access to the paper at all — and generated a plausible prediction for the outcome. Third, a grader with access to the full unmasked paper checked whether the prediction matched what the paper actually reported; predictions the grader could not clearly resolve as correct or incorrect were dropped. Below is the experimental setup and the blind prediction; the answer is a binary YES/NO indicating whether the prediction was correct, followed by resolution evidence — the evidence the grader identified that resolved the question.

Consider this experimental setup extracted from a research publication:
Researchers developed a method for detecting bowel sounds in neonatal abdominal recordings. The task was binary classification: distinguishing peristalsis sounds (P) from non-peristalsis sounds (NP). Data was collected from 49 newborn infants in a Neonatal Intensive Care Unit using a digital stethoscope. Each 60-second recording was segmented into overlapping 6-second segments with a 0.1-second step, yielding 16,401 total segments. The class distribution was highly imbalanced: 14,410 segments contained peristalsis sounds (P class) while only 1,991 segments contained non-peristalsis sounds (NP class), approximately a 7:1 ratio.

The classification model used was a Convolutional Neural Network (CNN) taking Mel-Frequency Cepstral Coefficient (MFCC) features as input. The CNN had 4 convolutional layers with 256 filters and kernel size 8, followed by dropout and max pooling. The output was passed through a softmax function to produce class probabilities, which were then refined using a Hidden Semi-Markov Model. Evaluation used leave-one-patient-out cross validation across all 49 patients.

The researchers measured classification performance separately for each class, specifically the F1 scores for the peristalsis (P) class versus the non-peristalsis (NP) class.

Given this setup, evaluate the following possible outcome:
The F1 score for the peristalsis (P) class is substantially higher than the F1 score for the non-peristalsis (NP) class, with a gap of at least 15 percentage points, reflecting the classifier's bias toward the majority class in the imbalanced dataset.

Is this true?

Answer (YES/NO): YES